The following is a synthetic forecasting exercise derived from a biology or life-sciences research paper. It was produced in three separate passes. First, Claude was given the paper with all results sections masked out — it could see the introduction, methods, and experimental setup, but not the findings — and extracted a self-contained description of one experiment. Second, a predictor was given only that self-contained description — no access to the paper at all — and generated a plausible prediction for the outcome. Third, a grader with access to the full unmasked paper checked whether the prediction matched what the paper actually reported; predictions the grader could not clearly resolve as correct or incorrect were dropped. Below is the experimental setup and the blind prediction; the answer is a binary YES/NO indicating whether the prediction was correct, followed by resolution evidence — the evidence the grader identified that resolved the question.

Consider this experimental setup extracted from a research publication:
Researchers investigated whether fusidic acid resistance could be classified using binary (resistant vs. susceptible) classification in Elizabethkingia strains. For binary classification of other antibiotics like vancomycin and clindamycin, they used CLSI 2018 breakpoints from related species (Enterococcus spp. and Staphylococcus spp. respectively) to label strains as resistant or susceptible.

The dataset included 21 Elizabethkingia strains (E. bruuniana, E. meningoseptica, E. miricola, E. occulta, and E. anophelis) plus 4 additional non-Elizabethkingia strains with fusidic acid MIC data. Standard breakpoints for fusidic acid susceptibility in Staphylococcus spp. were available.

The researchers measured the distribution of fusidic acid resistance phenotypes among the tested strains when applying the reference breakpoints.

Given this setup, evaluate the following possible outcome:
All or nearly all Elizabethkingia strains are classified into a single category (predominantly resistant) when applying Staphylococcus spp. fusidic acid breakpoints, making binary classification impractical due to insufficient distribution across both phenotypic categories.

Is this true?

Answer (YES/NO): YES